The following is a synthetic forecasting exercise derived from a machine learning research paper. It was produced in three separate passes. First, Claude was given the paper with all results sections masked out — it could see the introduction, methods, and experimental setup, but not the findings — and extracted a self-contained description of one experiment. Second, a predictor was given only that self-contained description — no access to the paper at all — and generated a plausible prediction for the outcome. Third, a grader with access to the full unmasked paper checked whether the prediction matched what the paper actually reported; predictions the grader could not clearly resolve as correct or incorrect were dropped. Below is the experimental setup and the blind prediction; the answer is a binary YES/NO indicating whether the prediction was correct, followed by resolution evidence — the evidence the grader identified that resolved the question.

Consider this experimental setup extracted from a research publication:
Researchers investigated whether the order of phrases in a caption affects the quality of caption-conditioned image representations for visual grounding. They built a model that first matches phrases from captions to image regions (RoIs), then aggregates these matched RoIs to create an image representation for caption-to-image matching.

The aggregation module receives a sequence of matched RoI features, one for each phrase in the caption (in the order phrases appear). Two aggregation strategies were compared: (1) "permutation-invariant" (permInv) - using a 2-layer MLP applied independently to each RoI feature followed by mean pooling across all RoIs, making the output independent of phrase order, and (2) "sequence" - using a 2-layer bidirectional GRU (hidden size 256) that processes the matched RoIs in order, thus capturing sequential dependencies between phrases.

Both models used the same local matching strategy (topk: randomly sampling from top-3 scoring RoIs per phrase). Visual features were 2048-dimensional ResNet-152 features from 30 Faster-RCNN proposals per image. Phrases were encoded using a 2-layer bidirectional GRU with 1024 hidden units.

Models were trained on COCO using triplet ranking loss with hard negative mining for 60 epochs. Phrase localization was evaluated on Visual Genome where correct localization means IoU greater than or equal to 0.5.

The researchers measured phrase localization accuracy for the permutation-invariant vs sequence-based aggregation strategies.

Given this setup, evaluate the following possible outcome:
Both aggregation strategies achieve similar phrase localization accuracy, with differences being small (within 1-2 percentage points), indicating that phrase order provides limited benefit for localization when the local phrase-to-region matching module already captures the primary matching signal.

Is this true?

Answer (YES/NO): YES